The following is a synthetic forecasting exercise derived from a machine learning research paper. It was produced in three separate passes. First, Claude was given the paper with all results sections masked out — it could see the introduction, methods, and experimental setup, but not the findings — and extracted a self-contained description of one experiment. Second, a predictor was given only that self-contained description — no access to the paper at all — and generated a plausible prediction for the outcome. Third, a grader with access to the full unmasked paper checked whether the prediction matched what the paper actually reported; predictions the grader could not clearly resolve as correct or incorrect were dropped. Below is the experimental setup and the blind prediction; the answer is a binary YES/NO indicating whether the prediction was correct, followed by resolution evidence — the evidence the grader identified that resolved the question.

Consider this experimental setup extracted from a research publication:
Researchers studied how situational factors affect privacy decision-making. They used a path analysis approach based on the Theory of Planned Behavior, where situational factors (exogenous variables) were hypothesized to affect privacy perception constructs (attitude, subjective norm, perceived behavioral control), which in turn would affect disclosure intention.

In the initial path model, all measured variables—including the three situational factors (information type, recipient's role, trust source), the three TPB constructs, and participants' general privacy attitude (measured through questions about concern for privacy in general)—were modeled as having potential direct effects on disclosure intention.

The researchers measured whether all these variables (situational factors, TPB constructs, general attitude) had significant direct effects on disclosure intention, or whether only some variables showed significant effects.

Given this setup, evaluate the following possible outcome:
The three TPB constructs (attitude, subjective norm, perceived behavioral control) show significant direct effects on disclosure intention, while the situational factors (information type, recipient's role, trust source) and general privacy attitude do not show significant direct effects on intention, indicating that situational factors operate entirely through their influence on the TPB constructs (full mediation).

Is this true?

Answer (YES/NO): YES